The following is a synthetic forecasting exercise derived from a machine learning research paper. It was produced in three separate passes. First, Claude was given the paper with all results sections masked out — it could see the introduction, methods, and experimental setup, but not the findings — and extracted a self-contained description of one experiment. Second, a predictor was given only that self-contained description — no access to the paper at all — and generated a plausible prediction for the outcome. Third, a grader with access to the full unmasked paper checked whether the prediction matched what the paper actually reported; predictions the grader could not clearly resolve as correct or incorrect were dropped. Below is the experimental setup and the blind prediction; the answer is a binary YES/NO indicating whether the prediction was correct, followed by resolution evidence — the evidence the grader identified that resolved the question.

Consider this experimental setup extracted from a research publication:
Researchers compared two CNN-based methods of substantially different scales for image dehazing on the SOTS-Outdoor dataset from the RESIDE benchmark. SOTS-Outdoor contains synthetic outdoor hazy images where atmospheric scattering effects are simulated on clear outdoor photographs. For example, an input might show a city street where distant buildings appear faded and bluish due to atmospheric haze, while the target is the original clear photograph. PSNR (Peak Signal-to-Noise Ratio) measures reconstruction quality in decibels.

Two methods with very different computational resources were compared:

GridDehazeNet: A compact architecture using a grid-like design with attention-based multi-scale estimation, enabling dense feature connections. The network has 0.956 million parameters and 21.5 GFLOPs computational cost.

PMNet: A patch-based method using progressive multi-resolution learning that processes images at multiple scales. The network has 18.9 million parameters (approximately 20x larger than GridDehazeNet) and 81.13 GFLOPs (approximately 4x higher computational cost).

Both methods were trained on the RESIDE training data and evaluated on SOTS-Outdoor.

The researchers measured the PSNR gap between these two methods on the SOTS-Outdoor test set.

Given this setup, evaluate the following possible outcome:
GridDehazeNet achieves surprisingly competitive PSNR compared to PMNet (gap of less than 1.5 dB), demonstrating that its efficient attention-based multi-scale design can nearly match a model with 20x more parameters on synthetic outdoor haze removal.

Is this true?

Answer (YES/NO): NO